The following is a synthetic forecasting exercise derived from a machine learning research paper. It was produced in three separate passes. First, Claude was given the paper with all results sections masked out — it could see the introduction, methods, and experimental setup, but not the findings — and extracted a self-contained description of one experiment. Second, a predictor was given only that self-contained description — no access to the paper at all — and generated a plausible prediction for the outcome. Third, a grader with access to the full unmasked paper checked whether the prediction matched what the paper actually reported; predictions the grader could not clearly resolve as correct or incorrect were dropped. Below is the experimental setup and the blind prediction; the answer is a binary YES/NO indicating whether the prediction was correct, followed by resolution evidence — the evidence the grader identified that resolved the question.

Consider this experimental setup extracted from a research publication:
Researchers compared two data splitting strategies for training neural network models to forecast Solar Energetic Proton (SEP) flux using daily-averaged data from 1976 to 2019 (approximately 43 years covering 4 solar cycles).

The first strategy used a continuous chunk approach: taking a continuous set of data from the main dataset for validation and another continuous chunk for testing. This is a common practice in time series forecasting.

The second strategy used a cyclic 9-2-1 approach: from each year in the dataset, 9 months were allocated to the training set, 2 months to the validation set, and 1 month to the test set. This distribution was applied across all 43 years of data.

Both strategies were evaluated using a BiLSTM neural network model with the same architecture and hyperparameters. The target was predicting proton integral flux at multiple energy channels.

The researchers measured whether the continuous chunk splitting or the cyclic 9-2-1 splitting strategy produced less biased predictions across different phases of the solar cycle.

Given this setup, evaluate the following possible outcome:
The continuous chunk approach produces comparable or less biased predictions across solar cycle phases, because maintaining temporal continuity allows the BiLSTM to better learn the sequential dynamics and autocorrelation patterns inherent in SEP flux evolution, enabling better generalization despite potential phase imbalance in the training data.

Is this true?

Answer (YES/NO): NO